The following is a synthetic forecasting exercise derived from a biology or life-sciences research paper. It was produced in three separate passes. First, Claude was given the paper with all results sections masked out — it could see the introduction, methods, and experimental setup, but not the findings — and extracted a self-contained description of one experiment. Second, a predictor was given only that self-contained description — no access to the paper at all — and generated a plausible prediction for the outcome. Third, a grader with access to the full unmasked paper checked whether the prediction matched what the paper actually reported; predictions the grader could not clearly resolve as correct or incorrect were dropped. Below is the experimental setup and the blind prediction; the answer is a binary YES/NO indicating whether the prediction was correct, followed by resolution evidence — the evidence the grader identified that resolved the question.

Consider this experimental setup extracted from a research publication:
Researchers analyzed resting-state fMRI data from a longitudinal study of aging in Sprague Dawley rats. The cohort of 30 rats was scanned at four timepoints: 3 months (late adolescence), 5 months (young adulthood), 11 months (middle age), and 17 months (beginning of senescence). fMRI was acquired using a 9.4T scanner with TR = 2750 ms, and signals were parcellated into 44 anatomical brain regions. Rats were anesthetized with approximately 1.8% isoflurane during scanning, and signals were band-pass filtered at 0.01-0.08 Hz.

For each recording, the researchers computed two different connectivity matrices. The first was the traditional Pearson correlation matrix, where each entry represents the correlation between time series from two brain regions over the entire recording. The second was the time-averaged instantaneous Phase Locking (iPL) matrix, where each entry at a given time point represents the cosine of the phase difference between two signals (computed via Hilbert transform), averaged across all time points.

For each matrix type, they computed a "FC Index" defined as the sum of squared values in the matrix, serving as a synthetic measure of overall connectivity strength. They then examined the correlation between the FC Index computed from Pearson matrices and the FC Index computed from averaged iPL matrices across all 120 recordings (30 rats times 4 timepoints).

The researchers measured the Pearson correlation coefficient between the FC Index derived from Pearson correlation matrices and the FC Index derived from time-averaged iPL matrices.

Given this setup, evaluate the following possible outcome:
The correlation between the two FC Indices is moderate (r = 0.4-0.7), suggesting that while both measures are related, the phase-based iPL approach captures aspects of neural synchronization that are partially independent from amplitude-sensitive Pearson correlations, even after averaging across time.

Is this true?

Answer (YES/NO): NO